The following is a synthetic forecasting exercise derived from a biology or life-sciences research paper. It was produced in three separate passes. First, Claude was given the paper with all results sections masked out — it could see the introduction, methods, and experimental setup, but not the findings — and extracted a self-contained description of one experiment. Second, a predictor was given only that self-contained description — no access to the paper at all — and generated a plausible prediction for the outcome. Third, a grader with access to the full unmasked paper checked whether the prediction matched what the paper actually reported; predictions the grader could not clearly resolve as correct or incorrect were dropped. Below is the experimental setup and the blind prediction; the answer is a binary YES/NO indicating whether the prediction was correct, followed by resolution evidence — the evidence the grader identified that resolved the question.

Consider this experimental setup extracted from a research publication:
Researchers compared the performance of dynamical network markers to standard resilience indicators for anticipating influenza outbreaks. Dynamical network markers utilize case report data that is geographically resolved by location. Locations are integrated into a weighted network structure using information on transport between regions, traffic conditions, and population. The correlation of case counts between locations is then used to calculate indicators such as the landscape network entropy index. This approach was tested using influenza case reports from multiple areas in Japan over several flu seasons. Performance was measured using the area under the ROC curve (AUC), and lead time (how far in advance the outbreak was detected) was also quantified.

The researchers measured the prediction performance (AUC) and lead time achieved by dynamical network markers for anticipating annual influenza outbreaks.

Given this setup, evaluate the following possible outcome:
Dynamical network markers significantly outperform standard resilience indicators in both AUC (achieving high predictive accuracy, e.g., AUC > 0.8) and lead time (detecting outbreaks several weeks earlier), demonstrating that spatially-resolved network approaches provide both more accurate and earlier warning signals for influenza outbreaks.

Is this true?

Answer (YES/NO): NO